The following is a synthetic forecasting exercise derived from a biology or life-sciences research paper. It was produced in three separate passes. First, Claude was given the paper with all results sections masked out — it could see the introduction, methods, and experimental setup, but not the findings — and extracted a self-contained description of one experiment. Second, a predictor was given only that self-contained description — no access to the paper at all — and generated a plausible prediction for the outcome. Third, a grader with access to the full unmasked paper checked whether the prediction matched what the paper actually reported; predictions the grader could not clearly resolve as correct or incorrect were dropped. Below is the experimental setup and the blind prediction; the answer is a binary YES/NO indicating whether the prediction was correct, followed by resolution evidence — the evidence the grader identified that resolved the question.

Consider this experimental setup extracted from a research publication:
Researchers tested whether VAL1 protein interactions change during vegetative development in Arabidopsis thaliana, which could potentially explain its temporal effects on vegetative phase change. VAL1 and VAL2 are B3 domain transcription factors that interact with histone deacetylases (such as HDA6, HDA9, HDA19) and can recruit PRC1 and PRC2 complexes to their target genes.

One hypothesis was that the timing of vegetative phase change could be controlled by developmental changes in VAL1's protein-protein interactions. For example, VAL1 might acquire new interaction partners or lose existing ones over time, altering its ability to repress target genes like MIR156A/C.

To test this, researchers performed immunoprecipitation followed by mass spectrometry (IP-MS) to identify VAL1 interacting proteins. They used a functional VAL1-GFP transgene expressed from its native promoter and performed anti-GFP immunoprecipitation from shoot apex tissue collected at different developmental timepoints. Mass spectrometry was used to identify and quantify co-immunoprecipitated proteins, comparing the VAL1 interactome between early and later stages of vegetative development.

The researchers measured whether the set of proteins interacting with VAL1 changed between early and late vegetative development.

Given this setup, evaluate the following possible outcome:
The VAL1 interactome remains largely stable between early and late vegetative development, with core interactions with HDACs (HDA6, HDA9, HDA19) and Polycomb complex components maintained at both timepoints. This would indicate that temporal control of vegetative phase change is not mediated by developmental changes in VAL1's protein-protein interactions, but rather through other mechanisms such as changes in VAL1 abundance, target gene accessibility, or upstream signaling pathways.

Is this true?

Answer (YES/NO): NO